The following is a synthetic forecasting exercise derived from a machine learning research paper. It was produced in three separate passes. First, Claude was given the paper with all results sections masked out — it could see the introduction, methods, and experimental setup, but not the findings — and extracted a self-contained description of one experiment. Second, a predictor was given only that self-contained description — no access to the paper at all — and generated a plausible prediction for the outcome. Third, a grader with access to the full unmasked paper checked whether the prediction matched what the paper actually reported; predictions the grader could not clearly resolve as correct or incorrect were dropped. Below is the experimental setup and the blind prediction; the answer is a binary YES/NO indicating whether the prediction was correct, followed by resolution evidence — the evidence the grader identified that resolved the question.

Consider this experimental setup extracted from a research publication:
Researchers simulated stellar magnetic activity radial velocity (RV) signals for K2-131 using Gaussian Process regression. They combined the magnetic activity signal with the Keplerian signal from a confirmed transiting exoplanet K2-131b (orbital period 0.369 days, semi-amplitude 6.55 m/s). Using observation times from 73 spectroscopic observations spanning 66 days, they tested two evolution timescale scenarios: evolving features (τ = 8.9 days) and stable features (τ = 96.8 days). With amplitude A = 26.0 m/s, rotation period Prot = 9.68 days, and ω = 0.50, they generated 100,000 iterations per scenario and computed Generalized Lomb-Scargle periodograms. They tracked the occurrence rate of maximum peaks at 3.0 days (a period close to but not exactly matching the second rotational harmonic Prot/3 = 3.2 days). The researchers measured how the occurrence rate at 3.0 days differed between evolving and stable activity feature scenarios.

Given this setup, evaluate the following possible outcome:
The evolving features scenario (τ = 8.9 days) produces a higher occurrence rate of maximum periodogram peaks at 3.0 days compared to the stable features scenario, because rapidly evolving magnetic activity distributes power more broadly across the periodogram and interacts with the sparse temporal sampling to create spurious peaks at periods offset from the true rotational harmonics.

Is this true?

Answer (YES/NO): YES